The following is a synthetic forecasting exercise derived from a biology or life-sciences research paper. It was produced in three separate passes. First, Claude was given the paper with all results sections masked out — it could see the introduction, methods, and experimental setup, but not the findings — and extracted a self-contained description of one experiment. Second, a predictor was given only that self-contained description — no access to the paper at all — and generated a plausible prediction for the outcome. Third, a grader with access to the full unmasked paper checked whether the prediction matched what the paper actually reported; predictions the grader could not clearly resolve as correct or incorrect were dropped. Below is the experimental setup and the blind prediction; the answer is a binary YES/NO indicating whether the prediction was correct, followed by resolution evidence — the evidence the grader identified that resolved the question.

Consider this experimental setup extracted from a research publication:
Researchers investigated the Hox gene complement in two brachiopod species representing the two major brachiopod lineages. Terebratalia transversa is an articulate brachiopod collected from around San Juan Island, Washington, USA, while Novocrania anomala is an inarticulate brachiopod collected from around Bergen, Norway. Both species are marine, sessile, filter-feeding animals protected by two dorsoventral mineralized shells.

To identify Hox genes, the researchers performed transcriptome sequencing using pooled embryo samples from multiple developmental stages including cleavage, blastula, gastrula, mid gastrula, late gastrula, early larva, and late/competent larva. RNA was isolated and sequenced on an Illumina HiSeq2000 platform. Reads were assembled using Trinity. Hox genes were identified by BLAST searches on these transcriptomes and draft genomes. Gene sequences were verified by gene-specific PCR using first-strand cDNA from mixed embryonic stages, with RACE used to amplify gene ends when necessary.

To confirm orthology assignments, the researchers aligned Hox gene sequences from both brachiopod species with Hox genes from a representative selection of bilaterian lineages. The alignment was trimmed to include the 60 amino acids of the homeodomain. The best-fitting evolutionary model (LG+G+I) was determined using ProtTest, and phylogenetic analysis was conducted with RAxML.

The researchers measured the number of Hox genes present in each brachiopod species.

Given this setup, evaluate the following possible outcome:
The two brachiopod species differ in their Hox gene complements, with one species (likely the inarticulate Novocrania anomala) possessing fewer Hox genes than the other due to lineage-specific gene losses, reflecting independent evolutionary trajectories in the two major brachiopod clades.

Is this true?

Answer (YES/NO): YES